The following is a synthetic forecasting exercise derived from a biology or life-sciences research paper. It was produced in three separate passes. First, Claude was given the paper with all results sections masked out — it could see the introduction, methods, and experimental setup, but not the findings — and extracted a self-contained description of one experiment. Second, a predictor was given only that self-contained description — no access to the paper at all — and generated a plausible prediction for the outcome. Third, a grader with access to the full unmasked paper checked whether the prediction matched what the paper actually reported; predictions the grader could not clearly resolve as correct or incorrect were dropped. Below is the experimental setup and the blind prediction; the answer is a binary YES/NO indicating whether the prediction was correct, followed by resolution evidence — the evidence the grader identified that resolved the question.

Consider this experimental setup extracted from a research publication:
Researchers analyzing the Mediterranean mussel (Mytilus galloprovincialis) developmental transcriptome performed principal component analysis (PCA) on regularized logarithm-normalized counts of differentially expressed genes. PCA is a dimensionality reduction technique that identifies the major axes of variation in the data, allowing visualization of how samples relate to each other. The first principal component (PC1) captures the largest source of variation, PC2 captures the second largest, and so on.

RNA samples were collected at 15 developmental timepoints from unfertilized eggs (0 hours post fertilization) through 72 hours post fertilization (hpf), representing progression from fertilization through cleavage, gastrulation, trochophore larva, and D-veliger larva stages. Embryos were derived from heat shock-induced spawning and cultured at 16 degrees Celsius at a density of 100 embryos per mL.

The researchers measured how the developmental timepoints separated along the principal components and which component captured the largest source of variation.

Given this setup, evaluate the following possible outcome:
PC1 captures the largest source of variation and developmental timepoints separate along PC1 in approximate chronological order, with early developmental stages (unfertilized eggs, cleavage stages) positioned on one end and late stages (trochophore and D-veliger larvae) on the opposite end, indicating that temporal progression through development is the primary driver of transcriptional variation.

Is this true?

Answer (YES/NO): YES